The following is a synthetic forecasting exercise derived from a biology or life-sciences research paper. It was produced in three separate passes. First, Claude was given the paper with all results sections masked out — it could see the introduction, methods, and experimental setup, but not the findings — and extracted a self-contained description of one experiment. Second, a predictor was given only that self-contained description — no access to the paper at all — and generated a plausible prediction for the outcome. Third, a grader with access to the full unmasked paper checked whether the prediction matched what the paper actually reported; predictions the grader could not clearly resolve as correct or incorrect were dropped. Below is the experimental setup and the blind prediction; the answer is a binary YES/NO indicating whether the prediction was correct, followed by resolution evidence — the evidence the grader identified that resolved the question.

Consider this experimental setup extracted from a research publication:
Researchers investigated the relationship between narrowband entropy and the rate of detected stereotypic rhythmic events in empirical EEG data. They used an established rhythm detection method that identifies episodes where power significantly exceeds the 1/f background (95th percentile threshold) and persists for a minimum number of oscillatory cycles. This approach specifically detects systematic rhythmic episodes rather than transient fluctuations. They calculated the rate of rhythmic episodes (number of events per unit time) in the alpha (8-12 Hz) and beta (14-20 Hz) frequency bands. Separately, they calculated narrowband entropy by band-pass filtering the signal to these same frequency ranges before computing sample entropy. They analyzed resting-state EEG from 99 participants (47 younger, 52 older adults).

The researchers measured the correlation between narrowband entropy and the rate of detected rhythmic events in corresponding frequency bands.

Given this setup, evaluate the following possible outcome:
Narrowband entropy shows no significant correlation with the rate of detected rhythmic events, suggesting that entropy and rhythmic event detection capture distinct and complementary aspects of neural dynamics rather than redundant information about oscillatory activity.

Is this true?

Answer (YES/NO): NO